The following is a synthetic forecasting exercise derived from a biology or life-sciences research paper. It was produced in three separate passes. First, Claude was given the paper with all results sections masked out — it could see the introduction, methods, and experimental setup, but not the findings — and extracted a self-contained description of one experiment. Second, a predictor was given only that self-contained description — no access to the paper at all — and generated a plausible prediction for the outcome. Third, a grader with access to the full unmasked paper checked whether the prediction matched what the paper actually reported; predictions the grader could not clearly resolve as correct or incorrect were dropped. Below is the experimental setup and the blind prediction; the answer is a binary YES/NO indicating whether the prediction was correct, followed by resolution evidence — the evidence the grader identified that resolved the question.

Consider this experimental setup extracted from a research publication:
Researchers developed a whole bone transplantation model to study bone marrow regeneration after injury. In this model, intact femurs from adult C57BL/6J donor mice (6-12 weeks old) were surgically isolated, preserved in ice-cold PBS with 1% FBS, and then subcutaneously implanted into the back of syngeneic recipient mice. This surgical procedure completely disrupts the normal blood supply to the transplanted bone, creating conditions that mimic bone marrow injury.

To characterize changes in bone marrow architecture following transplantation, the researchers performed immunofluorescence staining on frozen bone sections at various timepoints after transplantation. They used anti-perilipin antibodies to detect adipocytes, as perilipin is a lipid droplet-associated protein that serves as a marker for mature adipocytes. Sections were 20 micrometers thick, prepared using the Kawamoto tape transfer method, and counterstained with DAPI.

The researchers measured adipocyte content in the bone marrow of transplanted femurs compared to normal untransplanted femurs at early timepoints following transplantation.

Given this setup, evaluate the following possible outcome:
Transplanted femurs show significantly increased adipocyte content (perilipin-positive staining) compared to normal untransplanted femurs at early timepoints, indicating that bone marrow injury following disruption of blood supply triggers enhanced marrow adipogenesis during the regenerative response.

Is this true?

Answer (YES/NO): YES